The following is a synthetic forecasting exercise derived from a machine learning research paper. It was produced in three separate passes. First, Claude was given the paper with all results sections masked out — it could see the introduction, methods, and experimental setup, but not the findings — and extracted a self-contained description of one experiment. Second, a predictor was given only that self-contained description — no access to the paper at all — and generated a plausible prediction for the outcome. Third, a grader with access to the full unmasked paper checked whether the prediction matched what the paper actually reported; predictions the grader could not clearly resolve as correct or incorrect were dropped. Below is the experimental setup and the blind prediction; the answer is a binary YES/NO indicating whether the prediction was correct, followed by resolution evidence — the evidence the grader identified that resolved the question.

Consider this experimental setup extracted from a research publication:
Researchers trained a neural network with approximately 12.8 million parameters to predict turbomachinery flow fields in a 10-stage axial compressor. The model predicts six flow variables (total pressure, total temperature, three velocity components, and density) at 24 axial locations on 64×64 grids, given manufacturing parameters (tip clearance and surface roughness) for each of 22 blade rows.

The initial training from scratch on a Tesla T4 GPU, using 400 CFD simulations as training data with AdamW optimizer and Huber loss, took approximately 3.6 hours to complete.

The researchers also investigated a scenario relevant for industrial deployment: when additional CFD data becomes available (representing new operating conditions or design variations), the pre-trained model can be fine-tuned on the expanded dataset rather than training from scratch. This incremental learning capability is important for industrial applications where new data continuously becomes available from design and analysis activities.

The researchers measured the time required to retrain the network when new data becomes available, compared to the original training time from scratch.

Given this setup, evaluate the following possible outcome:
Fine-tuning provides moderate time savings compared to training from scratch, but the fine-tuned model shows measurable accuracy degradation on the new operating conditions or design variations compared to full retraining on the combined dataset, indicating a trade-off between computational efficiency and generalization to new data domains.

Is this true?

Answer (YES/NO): NO